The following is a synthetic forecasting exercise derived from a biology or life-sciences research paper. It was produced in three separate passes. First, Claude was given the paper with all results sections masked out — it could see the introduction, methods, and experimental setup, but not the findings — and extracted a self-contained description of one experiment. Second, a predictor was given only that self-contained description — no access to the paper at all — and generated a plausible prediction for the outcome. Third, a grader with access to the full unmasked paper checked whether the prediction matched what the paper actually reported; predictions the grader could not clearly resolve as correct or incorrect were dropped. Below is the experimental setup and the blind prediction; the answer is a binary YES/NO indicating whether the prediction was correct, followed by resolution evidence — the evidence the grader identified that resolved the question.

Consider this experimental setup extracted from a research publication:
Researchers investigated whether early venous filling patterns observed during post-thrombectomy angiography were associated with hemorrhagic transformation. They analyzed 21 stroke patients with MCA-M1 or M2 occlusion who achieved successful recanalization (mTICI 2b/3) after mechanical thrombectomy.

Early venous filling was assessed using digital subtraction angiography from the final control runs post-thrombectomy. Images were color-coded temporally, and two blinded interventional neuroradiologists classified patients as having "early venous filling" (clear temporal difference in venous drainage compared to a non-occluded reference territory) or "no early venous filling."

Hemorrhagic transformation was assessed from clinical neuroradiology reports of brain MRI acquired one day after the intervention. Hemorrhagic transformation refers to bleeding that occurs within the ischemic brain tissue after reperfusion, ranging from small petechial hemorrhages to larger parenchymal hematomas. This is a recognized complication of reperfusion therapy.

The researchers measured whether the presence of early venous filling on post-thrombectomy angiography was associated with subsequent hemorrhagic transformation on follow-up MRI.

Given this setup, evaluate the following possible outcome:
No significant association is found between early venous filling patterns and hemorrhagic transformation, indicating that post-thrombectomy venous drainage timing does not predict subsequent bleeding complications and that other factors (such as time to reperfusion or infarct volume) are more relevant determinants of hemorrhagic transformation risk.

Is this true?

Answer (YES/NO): NO